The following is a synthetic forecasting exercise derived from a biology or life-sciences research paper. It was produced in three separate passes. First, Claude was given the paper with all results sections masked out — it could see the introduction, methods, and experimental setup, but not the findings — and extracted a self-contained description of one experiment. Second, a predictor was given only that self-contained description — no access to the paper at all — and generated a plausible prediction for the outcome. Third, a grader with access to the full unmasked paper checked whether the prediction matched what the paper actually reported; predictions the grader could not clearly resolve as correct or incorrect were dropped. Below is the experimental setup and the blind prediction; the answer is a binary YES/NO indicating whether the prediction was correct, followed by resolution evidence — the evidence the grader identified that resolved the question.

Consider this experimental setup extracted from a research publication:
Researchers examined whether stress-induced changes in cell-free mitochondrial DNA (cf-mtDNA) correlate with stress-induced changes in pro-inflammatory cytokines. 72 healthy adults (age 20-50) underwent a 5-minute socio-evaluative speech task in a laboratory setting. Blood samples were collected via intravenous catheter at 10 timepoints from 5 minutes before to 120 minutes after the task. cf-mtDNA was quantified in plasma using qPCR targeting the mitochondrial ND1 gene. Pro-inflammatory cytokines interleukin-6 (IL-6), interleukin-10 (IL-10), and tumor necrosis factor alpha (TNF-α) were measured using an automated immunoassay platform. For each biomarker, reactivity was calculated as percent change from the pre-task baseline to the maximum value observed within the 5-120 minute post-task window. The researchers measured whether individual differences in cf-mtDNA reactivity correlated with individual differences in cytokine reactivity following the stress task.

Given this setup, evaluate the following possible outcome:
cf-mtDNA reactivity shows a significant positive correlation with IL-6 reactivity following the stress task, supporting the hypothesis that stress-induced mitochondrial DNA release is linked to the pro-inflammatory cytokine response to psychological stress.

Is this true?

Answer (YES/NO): NO